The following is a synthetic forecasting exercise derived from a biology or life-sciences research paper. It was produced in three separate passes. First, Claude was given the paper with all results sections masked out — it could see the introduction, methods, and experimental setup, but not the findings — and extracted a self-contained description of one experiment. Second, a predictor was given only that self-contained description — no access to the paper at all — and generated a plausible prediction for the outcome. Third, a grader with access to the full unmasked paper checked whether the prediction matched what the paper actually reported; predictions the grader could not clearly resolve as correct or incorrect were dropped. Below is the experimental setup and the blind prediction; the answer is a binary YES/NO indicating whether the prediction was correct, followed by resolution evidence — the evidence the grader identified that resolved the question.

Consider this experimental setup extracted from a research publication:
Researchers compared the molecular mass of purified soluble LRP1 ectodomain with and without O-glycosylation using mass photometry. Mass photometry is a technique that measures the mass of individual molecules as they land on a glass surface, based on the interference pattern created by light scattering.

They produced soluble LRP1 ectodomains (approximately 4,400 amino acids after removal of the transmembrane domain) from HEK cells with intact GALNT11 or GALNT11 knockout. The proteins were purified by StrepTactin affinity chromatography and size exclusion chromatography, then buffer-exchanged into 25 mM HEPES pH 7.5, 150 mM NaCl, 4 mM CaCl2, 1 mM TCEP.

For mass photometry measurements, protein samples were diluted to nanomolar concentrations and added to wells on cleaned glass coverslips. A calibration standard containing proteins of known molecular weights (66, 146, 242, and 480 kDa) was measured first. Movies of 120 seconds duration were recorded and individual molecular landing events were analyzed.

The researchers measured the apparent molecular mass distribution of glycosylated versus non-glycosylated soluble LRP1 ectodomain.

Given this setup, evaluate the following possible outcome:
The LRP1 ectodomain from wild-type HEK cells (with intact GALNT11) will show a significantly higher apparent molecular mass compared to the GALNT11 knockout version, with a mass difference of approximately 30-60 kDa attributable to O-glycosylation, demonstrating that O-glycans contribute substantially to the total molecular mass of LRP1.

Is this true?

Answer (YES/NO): NO